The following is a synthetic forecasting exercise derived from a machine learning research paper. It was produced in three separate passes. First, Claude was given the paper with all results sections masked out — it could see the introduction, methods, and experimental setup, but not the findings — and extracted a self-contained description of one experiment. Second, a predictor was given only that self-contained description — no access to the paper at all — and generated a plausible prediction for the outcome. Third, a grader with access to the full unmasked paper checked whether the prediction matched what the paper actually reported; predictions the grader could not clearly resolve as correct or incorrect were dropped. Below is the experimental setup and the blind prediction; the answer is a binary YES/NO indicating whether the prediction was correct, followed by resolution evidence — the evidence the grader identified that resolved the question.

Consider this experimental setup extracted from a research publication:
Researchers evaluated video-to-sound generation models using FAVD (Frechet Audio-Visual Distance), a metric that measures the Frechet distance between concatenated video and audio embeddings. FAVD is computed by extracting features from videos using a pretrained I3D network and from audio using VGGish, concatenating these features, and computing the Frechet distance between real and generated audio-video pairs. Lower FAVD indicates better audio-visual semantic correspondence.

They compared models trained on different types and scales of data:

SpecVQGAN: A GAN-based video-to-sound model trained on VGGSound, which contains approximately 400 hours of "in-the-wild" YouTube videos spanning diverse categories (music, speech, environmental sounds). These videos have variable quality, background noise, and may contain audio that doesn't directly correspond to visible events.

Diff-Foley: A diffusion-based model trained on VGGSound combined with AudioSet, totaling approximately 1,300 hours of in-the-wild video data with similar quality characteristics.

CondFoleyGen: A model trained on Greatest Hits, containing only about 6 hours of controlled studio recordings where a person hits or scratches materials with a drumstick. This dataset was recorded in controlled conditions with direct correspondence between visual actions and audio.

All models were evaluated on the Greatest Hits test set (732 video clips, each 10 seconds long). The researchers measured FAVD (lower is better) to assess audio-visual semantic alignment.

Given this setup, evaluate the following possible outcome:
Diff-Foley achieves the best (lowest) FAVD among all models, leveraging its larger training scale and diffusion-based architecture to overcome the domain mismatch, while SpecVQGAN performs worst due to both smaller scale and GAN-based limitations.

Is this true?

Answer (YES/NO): NO